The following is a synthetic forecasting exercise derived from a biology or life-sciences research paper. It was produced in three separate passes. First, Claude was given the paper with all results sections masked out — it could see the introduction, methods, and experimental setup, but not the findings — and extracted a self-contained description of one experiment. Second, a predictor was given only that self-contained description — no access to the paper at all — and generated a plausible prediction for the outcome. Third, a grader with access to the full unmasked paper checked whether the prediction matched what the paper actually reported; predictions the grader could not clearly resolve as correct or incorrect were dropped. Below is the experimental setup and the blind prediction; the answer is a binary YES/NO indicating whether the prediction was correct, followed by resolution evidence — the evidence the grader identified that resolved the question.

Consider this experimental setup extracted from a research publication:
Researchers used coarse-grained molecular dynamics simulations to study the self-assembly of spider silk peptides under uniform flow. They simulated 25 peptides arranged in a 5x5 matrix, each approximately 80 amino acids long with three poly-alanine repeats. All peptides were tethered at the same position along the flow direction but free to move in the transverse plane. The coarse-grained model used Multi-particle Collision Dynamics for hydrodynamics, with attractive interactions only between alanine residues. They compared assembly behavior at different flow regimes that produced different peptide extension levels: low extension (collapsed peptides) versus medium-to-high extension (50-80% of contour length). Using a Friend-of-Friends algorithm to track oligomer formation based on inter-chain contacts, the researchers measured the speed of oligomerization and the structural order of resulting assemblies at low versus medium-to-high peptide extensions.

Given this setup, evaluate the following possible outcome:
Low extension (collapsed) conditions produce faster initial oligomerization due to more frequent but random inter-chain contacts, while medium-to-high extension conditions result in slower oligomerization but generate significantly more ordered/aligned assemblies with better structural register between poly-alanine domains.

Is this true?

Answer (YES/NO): YES